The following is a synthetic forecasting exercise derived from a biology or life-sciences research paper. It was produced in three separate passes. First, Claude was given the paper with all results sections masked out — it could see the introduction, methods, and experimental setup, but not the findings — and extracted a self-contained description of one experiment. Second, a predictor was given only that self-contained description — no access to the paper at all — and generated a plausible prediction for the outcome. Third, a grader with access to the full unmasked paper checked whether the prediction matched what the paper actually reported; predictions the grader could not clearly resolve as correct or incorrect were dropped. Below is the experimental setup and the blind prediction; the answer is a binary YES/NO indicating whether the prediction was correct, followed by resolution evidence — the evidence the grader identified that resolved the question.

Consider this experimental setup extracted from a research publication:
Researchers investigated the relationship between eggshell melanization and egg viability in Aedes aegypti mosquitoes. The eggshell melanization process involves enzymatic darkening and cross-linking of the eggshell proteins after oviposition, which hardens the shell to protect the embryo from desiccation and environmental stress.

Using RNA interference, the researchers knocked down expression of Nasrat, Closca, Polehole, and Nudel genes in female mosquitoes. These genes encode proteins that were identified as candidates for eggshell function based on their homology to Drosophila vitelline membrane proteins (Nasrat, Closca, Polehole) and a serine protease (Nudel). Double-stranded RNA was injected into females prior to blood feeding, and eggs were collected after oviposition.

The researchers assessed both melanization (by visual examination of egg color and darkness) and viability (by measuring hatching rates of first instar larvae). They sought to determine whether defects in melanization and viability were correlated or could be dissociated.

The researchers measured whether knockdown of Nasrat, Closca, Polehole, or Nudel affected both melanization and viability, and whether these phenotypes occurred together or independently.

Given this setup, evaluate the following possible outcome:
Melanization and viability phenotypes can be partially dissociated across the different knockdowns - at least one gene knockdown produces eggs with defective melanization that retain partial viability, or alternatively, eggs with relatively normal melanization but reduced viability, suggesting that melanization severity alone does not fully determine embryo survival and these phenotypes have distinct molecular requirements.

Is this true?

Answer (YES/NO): YES